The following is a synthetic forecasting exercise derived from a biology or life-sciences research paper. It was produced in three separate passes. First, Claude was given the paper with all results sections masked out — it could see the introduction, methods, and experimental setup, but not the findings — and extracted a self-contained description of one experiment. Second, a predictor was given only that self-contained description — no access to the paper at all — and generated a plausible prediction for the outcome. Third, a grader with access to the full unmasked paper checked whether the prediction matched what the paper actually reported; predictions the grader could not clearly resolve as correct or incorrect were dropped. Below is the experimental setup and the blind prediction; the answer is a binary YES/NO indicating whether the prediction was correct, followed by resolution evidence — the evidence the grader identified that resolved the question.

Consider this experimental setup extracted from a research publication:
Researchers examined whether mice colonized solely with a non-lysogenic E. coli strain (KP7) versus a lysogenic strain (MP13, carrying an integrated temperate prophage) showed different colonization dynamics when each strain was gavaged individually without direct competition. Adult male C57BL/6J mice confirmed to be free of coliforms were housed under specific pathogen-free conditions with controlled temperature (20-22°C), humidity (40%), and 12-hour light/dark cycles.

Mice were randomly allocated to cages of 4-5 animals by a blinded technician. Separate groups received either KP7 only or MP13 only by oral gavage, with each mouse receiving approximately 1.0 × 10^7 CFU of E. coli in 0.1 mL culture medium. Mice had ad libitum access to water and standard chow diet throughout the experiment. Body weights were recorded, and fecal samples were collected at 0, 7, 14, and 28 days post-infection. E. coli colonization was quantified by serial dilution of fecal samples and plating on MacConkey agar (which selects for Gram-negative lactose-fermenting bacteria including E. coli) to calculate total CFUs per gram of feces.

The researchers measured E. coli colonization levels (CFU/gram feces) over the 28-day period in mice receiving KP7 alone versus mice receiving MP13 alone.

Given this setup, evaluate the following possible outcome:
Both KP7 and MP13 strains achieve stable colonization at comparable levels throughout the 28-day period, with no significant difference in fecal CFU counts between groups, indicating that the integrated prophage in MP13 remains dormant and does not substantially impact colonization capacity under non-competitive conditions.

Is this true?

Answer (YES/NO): YES